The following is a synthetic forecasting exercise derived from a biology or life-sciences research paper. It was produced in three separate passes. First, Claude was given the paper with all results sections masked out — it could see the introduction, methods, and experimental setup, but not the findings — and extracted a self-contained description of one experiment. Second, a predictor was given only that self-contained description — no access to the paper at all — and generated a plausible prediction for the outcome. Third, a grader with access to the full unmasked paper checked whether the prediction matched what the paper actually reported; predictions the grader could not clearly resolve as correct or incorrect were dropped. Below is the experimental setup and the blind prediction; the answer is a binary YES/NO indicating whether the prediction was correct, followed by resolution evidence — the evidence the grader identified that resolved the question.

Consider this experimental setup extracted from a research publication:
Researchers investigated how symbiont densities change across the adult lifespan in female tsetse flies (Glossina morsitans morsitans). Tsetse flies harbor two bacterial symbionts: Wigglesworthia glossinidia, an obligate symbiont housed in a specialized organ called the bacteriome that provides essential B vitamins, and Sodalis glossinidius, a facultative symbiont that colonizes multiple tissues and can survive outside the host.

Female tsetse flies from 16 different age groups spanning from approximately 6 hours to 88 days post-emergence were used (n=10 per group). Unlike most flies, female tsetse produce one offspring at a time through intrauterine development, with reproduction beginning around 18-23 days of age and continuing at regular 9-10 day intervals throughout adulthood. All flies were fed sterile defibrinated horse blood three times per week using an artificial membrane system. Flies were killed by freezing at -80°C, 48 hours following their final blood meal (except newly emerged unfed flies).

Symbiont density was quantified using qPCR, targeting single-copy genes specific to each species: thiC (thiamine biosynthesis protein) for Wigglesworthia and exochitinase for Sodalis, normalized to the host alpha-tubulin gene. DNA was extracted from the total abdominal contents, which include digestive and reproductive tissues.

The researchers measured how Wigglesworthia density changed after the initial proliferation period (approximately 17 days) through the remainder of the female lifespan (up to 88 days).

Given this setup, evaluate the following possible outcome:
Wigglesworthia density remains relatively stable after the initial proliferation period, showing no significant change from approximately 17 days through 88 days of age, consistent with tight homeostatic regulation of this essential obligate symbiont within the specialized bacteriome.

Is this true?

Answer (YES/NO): NO